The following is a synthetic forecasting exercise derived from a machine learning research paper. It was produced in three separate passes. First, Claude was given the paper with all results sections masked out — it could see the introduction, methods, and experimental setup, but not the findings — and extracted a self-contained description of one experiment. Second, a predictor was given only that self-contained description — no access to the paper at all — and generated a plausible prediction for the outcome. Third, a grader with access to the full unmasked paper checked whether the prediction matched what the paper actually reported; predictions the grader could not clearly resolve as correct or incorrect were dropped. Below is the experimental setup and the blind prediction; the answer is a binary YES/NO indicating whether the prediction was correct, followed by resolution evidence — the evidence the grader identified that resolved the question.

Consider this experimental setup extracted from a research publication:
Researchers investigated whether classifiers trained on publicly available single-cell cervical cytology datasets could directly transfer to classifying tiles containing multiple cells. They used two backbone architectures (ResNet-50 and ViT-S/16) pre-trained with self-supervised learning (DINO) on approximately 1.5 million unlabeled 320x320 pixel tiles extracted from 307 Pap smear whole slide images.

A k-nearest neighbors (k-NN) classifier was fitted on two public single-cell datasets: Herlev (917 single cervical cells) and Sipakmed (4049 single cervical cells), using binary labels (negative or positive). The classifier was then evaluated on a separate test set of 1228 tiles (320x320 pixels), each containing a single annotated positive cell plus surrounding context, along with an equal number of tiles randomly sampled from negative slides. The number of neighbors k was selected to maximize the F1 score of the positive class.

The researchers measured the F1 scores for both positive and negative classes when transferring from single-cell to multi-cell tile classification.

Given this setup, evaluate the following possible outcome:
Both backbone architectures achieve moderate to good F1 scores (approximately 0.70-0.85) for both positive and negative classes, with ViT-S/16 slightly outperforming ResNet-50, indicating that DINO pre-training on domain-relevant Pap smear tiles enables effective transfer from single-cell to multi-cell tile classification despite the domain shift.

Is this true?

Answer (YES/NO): NO